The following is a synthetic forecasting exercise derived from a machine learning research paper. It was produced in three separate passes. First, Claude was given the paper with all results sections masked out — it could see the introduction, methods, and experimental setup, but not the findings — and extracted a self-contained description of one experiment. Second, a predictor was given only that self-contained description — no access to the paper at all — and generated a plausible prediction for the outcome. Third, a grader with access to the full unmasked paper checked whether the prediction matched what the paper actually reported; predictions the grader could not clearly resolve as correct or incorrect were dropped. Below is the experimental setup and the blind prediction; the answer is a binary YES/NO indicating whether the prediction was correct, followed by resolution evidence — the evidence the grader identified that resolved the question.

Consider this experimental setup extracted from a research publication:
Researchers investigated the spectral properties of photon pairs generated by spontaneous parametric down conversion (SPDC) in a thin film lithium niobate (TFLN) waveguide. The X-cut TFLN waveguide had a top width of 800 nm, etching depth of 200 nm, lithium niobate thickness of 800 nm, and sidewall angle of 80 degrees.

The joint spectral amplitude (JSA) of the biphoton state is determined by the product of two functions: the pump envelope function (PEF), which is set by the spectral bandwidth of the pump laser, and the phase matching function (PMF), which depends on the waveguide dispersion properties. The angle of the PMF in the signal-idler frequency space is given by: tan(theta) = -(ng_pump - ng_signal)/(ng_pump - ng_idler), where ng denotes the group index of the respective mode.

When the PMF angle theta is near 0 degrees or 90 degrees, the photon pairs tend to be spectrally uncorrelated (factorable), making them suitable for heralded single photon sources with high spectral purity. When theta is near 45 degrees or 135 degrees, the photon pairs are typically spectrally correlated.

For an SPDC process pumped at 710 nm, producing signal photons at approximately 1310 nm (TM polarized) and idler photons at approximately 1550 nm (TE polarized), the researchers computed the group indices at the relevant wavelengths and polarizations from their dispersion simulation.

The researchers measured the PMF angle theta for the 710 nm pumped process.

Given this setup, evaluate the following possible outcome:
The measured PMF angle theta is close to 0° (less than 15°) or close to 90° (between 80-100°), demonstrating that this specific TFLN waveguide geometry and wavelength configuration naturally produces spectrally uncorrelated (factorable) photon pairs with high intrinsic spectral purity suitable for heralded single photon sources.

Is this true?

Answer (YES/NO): NO